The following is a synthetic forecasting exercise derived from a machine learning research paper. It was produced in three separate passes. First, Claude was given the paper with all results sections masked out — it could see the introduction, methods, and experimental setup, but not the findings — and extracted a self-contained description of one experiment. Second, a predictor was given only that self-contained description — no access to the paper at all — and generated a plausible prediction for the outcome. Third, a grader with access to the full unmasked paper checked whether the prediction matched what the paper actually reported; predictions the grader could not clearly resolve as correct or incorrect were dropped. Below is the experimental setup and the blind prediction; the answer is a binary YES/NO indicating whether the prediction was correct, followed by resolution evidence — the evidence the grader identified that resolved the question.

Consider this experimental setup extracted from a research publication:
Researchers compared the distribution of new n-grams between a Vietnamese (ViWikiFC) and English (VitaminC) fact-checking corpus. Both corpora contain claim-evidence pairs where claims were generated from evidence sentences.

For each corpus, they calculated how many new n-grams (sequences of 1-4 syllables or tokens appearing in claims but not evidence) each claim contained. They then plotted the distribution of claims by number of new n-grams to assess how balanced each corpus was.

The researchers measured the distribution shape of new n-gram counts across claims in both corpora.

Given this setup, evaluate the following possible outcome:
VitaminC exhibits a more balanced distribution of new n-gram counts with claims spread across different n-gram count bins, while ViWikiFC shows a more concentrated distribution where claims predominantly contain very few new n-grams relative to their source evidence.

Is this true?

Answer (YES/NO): NO